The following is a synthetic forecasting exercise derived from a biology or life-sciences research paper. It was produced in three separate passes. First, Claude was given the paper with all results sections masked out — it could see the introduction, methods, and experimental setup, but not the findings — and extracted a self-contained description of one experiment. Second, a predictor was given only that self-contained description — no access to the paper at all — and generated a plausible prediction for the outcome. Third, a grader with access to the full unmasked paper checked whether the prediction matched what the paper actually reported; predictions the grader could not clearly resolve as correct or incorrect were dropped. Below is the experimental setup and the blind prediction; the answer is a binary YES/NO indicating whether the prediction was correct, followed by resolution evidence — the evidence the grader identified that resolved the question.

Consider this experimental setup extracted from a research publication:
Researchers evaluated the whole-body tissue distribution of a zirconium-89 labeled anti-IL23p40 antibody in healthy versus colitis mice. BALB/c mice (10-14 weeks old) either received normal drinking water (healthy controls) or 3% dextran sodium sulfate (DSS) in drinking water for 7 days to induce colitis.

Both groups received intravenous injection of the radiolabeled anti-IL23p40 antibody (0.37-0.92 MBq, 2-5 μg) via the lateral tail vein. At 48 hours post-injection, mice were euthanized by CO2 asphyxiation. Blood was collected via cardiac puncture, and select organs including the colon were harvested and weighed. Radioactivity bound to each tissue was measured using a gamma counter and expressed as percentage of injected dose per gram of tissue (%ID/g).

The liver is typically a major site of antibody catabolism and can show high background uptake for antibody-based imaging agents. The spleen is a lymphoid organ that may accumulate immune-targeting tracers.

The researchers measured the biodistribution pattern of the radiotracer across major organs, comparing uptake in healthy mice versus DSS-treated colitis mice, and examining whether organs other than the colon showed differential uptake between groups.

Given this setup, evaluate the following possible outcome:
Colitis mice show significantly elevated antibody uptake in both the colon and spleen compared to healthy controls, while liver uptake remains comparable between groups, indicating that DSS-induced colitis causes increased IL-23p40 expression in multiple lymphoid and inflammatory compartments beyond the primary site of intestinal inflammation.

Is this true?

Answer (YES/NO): NO